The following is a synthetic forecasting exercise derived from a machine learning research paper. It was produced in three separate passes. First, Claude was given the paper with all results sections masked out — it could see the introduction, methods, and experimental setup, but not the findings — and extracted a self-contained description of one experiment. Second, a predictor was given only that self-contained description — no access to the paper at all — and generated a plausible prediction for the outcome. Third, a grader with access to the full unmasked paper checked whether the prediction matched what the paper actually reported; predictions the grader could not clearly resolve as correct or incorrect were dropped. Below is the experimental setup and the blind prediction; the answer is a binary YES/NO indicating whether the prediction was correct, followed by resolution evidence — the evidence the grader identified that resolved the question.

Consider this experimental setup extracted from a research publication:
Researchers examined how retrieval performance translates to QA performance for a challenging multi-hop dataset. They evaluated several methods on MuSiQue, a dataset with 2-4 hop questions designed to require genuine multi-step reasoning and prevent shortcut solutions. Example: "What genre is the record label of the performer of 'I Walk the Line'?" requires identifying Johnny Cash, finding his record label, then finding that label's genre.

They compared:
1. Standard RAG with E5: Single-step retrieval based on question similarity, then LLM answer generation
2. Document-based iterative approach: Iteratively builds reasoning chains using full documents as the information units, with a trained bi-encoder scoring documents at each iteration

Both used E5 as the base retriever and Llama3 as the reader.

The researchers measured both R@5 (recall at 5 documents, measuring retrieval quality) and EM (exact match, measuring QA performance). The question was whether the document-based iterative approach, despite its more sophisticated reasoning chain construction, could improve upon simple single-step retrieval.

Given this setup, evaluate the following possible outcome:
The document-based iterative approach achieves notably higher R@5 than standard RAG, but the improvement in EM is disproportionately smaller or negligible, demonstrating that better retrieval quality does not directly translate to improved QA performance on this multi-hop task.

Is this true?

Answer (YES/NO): NO